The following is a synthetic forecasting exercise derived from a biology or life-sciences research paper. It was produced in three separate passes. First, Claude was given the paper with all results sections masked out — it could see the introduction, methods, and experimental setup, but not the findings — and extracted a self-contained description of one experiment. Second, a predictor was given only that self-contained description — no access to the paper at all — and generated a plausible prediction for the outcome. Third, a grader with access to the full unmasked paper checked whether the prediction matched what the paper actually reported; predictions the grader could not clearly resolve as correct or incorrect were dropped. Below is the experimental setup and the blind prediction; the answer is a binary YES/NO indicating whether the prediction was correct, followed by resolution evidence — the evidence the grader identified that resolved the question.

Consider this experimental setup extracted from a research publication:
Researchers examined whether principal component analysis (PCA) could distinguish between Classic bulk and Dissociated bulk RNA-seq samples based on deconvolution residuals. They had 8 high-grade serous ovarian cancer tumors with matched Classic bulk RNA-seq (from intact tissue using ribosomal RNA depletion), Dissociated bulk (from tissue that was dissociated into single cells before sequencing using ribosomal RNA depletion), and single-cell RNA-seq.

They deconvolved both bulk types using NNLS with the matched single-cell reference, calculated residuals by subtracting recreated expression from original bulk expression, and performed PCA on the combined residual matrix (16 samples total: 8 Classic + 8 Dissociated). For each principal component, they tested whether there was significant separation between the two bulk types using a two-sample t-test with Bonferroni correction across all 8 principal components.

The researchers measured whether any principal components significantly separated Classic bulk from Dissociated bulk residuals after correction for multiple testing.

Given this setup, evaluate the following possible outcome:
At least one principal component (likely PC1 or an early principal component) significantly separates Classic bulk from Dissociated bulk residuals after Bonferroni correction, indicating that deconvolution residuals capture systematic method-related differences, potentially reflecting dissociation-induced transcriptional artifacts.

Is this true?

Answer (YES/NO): YES